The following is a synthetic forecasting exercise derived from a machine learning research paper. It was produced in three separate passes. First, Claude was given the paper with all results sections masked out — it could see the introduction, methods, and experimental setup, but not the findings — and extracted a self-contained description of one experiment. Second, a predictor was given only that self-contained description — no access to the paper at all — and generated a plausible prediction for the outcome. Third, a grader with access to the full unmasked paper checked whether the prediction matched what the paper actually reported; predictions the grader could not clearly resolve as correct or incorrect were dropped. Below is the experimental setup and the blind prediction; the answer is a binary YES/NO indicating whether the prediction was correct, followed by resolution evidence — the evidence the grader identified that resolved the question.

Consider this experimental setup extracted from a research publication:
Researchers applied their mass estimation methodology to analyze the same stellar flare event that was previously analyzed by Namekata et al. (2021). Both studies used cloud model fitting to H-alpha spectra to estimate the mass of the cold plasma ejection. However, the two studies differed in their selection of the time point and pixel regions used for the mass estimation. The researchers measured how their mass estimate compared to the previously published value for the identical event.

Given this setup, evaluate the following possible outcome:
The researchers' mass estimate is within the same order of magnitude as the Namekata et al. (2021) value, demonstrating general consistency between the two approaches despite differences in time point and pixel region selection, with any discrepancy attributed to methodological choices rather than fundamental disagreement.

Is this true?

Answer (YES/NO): YES